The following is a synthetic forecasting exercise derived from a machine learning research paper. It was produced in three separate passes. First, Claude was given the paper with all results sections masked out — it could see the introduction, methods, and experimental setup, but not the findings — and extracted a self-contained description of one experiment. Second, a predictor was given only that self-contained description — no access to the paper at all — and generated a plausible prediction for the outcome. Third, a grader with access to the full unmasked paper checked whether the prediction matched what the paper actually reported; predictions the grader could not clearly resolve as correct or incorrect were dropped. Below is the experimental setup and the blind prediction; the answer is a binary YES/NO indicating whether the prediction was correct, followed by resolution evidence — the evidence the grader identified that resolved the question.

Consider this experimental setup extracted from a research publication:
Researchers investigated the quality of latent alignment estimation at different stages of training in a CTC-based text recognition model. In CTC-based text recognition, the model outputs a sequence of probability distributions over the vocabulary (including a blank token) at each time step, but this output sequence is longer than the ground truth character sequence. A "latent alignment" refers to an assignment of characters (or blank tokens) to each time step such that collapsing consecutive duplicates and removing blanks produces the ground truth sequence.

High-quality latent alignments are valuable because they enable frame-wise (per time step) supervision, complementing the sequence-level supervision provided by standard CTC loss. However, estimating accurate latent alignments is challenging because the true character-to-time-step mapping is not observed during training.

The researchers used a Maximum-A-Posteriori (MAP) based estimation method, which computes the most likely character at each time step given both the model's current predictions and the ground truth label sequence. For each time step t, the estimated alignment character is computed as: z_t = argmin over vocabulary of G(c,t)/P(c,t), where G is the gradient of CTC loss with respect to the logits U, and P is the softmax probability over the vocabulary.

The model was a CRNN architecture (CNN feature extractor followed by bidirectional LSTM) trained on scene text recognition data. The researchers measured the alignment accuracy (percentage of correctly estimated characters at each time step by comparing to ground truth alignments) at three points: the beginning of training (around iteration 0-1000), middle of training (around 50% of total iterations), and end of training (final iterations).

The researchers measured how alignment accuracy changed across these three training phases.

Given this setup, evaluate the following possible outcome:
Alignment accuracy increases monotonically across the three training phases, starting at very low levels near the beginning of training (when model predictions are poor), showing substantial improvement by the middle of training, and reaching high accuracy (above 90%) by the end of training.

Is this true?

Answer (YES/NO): NO